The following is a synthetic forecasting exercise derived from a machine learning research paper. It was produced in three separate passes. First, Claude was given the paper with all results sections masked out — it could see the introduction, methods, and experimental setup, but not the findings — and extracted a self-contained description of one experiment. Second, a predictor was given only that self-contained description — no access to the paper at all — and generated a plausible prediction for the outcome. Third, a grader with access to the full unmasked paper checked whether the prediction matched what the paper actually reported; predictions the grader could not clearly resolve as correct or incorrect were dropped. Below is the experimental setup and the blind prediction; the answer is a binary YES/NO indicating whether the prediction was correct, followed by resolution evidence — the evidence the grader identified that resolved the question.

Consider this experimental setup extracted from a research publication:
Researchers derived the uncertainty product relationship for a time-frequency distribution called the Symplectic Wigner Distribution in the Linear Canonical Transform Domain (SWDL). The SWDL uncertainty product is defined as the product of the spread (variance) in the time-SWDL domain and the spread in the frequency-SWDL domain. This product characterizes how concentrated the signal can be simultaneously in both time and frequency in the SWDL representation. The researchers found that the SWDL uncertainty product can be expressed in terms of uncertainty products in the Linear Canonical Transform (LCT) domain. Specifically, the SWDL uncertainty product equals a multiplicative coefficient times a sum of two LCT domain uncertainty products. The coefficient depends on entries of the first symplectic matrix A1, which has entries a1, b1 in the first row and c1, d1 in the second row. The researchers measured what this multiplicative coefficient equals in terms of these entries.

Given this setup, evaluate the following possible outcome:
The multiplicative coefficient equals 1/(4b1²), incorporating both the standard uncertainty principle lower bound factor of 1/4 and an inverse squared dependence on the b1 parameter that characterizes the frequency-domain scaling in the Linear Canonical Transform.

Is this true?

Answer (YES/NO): NO